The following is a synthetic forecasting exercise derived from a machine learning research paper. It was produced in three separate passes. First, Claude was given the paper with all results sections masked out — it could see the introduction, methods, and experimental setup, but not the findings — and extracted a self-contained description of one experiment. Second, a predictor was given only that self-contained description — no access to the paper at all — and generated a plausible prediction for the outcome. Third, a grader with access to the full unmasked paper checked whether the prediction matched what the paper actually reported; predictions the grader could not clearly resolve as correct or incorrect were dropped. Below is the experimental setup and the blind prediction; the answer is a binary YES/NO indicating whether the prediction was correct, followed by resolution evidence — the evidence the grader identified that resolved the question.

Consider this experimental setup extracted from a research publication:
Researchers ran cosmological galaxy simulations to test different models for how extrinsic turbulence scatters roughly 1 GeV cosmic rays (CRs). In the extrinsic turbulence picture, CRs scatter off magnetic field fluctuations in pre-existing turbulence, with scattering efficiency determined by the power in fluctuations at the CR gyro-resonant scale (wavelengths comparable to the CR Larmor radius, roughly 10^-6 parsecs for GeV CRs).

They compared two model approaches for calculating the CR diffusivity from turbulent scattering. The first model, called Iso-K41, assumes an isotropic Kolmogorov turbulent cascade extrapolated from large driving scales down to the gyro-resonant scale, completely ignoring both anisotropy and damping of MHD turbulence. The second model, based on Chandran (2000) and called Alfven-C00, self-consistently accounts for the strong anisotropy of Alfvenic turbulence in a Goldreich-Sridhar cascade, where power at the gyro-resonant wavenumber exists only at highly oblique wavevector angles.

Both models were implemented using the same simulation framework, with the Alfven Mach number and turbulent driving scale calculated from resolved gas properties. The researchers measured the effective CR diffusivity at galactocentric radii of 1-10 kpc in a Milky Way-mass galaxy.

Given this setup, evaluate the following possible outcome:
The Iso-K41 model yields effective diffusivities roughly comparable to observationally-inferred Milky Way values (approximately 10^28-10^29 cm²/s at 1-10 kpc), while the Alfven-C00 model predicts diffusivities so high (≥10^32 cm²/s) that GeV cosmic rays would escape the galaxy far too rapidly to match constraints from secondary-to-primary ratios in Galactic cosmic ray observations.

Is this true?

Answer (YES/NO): NO